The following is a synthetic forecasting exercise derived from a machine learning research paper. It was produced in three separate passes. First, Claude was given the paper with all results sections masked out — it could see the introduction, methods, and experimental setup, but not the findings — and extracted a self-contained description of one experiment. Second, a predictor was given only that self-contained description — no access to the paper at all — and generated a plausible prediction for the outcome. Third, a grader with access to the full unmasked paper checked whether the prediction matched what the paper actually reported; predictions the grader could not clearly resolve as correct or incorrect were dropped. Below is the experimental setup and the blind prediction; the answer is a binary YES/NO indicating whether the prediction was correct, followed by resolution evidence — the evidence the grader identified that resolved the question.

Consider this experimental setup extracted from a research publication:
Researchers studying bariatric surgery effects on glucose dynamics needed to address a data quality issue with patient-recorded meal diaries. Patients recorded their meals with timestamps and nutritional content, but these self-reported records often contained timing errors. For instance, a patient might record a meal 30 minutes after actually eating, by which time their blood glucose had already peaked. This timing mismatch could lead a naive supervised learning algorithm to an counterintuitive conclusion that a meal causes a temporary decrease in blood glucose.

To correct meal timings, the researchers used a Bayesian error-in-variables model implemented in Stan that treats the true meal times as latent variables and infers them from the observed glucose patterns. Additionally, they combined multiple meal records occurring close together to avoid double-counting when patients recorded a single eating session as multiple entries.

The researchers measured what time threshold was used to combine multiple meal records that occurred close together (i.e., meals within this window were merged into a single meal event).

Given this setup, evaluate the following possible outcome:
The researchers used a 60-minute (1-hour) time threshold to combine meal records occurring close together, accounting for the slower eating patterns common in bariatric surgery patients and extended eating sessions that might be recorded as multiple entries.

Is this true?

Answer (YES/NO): NO